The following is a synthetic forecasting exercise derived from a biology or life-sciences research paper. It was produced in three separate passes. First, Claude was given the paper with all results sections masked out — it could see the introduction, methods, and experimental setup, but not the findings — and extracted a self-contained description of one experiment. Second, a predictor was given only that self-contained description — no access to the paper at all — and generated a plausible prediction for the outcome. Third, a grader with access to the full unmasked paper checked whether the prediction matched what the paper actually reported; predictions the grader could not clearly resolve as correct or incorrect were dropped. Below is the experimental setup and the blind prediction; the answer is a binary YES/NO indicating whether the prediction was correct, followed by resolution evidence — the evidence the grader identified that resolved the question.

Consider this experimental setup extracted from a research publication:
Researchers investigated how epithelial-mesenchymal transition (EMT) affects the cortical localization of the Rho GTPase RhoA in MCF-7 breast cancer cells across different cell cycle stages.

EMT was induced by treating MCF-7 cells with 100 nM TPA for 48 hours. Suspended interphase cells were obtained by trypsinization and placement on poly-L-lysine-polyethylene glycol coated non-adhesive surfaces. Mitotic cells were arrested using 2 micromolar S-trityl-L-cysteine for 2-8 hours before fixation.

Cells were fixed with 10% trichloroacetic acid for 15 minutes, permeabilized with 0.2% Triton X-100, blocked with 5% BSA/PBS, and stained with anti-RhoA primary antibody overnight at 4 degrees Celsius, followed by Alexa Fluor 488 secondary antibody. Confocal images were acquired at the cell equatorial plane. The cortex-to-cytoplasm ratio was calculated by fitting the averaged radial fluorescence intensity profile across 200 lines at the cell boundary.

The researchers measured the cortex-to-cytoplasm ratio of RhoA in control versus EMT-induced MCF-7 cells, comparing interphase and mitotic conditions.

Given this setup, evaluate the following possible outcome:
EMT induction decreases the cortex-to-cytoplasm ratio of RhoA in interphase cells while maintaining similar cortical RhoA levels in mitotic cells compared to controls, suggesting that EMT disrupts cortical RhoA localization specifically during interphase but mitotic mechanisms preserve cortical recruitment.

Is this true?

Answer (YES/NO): NO